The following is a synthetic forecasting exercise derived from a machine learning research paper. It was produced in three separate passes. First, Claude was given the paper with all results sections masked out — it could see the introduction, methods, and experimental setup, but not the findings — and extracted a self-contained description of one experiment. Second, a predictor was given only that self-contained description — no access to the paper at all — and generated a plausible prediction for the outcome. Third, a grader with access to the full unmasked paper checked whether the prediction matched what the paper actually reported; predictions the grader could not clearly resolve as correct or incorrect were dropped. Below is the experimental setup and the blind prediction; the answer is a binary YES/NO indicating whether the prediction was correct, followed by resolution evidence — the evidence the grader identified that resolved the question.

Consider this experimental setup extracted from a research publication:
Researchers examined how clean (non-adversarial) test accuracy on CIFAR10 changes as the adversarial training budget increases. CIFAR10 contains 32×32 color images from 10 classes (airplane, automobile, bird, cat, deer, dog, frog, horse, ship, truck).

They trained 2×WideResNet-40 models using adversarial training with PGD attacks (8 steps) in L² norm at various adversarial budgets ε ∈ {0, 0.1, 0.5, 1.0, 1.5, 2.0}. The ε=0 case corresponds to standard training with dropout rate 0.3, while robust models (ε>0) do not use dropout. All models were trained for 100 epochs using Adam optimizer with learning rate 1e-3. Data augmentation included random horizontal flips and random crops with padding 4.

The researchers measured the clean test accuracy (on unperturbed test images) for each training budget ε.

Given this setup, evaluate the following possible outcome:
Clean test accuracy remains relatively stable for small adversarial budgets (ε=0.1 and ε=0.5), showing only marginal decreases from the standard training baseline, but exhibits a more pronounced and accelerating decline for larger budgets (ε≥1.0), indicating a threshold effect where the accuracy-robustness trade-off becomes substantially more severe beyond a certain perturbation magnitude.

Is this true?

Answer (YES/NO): NO